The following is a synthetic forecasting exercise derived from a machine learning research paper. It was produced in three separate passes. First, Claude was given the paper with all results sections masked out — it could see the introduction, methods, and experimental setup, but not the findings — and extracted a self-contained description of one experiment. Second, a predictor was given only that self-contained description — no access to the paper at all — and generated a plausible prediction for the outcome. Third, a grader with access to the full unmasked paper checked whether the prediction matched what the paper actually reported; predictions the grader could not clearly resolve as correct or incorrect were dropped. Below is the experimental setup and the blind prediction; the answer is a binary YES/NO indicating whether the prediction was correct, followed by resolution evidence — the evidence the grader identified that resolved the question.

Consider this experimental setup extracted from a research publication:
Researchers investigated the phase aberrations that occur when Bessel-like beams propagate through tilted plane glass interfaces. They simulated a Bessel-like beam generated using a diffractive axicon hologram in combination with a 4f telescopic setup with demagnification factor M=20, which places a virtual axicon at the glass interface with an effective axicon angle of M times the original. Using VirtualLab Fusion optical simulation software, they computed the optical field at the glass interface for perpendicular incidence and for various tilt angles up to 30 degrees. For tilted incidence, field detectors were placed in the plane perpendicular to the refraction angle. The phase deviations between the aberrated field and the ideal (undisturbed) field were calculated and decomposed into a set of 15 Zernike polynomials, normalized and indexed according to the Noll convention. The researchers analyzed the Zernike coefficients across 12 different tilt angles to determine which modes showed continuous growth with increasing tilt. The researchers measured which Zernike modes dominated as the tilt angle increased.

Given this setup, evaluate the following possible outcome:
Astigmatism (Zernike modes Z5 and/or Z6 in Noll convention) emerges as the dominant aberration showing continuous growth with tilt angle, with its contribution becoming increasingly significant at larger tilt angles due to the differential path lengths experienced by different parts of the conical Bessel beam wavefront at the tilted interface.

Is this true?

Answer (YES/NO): NO